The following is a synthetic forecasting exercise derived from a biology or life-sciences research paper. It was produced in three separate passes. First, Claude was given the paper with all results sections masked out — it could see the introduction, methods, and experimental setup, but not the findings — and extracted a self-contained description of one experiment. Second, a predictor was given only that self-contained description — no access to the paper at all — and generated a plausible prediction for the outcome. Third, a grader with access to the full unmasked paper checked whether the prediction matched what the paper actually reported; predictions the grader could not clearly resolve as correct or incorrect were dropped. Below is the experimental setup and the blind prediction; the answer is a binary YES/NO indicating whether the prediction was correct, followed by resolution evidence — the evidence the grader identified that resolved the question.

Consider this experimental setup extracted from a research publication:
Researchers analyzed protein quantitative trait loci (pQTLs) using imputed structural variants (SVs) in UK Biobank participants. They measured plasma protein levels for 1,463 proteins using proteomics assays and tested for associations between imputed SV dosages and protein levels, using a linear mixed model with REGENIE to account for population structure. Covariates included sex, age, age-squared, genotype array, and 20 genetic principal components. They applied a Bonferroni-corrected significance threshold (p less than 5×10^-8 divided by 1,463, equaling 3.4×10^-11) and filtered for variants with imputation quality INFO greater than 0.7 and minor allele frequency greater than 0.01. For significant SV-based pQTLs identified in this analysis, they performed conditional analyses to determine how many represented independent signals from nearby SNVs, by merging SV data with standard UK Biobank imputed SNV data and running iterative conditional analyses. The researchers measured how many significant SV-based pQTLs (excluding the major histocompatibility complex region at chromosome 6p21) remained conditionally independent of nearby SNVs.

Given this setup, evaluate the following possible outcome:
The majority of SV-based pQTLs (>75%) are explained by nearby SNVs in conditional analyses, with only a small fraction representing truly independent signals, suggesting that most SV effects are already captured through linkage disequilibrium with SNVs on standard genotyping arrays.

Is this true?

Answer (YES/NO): YES